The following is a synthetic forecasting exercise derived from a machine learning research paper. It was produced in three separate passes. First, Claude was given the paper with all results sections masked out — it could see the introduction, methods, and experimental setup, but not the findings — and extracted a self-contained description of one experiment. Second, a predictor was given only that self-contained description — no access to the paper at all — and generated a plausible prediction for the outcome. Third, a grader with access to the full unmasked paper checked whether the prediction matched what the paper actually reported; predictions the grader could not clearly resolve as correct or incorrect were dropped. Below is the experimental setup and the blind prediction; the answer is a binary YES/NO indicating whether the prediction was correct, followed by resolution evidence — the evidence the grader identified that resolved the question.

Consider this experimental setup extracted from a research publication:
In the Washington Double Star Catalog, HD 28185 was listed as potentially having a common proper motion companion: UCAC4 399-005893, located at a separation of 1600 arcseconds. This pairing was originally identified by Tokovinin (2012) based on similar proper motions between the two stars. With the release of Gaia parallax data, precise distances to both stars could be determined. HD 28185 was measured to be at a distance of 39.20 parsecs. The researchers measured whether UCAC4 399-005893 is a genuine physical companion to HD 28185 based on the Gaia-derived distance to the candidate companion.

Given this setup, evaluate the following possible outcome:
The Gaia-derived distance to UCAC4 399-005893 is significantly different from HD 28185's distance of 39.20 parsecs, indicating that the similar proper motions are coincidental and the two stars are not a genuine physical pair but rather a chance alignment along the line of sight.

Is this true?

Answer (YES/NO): YES